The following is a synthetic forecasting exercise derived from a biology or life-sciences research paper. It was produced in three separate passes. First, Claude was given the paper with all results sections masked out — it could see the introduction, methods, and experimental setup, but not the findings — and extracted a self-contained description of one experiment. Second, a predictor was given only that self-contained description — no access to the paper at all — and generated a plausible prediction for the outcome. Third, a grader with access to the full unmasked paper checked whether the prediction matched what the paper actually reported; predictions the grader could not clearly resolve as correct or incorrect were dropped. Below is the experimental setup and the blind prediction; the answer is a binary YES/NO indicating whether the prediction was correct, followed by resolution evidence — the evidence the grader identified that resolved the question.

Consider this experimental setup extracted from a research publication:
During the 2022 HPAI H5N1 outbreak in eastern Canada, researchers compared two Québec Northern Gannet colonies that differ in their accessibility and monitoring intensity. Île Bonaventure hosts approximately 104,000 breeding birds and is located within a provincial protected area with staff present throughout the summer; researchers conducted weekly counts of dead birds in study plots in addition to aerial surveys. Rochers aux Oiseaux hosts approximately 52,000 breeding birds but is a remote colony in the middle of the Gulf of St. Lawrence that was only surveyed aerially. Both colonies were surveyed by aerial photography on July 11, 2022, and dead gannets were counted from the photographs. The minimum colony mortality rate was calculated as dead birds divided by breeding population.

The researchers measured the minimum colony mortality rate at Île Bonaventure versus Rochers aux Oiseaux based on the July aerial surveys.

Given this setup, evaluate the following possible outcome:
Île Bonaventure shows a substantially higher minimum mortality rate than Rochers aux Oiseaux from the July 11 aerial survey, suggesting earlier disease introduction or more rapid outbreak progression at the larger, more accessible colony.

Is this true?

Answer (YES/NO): NO